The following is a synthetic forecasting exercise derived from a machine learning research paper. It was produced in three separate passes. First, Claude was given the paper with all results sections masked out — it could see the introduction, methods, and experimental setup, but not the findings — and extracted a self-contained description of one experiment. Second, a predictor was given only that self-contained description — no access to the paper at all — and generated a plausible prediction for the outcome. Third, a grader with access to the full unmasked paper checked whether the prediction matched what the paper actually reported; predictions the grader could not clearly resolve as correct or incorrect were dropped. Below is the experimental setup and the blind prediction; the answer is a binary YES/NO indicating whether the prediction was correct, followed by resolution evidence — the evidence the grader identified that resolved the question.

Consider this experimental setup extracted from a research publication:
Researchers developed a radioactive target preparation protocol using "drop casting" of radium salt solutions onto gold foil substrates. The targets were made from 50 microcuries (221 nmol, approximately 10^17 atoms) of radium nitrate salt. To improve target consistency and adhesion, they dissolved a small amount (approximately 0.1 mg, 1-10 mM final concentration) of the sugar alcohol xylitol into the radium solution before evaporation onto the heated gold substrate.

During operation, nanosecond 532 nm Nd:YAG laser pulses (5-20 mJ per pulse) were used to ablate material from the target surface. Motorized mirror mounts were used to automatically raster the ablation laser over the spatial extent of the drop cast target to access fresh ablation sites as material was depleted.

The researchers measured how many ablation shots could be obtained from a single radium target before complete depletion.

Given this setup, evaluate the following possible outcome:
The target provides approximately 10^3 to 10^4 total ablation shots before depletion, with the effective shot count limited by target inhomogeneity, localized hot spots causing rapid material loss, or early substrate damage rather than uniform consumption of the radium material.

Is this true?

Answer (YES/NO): NO